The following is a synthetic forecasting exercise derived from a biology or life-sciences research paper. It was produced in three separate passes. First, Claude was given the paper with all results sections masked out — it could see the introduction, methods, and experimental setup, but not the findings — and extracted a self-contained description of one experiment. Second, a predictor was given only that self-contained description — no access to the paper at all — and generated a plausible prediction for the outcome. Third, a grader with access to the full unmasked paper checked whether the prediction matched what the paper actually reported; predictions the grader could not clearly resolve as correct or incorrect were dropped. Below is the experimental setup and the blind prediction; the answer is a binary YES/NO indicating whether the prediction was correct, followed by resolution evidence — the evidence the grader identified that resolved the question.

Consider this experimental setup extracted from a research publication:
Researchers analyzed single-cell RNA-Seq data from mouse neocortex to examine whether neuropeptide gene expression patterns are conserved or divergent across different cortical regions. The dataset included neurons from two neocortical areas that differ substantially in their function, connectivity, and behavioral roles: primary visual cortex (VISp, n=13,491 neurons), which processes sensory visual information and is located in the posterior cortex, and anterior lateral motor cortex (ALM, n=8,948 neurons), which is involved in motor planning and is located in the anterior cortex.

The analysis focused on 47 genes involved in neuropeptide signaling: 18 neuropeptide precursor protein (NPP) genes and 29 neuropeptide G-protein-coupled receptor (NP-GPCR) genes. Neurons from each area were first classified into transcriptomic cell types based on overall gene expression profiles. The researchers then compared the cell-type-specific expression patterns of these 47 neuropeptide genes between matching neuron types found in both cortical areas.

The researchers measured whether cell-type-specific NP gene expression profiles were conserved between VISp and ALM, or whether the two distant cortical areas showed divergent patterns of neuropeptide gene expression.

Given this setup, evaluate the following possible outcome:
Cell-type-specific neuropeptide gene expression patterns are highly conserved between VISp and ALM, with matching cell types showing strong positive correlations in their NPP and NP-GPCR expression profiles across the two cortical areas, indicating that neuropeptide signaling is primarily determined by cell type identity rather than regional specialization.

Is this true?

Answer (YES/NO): YES